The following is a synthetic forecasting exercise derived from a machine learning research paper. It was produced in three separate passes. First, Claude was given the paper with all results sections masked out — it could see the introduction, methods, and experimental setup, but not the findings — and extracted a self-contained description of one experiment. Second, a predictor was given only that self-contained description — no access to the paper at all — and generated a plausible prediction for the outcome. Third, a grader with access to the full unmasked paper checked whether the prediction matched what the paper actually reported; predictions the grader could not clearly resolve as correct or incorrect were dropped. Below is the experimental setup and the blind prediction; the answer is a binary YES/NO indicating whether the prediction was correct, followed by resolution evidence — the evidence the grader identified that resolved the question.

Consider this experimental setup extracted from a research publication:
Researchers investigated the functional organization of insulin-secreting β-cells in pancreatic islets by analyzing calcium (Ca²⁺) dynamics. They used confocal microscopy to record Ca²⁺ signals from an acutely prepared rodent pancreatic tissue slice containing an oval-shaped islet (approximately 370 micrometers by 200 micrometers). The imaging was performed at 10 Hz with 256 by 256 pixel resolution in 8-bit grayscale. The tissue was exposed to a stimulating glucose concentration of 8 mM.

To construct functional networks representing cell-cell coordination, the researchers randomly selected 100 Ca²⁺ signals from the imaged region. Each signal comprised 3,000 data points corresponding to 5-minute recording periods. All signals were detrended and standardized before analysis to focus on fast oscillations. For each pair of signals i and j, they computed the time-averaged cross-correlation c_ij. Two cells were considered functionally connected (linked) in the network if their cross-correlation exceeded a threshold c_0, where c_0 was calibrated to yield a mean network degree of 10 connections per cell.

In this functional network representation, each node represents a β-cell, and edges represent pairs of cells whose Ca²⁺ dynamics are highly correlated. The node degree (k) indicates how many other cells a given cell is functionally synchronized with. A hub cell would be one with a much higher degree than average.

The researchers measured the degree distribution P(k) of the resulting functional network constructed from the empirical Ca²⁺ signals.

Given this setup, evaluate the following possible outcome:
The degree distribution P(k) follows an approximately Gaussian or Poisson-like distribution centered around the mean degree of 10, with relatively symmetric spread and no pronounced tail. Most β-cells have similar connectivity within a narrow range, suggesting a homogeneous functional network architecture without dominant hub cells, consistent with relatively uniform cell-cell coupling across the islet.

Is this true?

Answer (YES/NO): NO